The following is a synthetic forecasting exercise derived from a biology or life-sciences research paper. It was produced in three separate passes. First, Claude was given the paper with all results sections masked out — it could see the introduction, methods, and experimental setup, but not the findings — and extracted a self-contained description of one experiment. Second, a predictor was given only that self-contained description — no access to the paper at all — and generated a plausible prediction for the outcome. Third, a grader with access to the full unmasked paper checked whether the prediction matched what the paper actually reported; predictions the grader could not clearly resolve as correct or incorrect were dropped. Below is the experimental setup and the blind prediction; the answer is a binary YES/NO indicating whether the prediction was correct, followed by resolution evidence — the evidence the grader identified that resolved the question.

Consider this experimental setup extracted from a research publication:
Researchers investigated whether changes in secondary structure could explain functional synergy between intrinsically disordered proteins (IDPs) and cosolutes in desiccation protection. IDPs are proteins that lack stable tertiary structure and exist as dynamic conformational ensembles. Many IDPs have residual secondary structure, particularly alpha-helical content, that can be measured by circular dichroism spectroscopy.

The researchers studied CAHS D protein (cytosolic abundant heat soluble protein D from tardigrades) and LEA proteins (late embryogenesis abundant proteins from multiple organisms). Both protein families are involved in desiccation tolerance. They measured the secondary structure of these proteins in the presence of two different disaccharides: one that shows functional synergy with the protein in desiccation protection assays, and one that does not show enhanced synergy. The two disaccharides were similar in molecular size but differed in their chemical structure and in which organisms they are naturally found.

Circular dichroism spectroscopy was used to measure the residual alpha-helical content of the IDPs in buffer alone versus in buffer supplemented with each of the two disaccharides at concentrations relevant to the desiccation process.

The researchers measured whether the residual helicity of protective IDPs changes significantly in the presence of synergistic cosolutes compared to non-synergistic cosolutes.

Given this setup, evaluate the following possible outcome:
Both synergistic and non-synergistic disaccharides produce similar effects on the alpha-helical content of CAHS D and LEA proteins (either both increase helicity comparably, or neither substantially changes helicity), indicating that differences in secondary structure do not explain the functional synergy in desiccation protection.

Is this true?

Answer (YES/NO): YES